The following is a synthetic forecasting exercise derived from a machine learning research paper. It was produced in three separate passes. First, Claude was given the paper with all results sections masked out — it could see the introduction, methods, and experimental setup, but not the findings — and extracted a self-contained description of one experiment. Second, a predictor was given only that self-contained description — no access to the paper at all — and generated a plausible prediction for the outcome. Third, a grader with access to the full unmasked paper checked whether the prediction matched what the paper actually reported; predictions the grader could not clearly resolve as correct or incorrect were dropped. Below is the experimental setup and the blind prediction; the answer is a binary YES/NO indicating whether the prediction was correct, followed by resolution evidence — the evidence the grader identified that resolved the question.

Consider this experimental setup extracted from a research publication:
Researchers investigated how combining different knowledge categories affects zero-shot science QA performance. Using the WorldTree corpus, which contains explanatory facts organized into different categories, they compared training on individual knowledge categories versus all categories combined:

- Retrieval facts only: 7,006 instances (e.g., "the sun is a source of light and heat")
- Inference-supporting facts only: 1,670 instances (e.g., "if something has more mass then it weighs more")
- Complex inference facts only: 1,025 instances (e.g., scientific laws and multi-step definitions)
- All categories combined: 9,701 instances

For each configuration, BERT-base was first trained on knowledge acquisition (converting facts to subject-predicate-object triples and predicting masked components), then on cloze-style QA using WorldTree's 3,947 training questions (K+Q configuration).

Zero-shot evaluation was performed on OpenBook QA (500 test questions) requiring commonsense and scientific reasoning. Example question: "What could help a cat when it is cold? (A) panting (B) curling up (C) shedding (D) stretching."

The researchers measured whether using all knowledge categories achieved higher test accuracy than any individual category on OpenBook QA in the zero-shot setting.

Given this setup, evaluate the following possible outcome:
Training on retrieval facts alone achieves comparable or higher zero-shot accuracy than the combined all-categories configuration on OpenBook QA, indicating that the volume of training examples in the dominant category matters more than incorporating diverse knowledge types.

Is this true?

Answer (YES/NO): NO